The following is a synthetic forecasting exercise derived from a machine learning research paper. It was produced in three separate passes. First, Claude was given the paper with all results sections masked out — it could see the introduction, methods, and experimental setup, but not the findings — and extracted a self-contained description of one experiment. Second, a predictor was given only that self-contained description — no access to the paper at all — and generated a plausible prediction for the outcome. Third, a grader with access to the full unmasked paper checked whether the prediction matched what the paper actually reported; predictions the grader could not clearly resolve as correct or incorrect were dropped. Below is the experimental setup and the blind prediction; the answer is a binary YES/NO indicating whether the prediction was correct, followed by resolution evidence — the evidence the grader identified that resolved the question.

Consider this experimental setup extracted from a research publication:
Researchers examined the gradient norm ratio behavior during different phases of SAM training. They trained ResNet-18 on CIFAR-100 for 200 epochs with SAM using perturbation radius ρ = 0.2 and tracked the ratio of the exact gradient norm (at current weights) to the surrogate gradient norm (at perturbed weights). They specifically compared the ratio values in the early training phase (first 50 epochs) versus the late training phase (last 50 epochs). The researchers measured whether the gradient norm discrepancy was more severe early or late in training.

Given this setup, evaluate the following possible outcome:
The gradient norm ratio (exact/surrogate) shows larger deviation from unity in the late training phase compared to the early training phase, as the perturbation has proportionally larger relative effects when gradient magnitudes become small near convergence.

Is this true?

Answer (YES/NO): YES